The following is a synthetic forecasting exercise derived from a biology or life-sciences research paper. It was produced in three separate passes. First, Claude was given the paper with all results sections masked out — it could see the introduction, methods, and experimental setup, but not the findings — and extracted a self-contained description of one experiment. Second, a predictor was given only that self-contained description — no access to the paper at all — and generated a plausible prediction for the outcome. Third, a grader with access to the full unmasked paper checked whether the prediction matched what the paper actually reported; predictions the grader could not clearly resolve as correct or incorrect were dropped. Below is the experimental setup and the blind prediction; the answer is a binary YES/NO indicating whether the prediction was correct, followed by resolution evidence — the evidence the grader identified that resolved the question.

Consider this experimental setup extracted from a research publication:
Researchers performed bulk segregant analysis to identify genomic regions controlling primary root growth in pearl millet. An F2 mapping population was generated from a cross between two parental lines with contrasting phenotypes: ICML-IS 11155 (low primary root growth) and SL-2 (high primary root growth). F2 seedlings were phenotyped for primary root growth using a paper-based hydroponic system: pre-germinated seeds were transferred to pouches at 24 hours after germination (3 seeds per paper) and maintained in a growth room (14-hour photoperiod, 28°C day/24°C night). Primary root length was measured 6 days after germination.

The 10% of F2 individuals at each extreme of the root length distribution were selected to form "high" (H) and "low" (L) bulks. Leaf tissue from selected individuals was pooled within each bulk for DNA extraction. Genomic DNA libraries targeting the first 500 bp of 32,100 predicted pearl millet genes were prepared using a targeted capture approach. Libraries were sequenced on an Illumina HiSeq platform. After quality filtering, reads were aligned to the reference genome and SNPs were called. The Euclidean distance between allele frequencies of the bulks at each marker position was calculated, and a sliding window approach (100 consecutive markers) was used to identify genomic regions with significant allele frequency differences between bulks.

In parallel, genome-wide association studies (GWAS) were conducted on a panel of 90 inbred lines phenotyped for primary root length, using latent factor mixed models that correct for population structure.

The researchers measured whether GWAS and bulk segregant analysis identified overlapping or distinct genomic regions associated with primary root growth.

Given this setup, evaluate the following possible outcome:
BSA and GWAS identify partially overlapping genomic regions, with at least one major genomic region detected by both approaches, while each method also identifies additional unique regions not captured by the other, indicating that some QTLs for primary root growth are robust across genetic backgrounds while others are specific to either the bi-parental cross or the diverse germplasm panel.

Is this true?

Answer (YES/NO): YES